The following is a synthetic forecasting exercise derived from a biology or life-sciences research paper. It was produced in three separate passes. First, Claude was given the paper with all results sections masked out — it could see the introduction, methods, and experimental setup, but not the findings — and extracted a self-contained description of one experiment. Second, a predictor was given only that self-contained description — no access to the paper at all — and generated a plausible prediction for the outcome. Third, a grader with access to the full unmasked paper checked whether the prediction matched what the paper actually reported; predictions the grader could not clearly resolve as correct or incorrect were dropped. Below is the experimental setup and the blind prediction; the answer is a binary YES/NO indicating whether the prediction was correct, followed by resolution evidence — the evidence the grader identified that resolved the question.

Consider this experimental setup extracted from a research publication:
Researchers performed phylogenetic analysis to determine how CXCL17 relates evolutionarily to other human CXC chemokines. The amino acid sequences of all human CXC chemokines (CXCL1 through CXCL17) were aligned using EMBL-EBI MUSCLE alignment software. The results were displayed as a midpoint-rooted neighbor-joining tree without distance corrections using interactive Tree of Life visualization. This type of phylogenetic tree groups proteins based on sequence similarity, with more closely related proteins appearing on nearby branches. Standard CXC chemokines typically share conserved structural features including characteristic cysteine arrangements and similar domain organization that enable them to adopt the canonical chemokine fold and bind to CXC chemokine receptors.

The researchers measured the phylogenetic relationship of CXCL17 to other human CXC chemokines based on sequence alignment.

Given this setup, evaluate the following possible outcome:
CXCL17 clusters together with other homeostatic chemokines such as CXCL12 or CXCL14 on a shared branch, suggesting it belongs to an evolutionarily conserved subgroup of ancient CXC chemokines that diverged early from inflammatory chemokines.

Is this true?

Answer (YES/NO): NO